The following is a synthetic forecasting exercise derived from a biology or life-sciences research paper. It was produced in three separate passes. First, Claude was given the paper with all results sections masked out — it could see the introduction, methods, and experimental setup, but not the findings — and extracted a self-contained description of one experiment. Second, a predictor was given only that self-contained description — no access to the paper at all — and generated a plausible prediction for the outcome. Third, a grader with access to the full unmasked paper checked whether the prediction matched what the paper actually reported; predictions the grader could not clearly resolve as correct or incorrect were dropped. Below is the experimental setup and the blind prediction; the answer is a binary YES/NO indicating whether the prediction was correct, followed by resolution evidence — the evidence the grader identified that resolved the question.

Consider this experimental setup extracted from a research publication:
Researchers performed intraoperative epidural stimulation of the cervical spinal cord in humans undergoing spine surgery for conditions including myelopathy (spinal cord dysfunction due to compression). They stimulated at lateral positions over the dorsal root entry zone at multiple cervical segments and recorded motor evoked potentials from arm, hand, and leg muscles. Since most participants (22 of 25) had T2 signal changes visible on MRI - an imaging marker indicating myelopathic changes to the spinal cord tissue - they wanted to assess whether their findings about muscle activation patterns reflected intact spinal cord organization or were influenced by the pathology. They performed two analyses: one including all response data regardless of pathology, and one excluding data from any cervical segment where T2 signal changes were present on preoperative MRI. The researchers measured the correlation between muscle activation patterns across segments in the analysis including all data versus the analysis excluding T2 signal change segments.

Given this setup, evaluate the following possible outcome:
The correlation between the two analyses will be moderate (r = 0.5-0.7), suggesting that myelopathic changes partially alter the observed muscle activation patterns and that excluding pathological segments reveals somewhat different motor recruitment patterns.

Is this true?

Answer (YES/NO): NO